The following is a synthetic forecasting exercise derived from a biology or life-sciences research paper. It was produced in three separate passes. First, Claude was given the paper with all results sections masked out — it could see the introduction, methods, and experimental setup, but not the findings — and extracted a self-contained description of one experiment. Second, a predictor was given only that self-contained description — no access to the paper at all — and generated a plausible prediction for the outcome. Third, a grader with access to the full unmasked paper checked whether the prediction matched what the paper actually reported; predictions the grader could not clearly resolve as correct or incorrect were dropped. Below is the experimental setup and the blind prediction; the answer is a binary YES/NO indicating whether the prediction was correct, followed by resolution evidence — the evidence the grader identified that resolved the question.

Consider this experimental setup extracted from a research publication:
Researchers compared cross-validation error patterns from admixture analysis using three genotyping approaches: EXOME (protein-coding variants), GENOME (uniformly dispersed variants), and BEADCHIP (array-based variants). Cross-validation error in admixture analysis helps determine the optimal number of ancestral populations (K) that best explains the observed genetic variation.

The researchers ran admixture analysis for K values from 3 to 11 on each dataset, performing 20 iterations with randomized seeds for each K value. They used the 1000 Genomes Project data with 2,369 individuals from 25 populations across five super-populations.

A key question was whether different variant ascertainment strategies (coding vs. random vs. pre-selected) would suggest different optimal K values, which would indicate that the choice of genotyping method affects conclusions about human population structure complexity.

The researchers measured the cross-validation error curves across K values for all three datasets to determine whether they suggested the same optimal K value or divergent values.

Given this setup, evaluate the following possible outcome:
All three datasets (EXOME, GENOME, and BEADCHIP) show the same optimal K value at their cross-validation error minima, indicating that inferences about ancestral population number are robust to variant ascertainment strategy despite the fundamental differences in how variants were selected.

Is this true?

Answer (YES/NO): NO